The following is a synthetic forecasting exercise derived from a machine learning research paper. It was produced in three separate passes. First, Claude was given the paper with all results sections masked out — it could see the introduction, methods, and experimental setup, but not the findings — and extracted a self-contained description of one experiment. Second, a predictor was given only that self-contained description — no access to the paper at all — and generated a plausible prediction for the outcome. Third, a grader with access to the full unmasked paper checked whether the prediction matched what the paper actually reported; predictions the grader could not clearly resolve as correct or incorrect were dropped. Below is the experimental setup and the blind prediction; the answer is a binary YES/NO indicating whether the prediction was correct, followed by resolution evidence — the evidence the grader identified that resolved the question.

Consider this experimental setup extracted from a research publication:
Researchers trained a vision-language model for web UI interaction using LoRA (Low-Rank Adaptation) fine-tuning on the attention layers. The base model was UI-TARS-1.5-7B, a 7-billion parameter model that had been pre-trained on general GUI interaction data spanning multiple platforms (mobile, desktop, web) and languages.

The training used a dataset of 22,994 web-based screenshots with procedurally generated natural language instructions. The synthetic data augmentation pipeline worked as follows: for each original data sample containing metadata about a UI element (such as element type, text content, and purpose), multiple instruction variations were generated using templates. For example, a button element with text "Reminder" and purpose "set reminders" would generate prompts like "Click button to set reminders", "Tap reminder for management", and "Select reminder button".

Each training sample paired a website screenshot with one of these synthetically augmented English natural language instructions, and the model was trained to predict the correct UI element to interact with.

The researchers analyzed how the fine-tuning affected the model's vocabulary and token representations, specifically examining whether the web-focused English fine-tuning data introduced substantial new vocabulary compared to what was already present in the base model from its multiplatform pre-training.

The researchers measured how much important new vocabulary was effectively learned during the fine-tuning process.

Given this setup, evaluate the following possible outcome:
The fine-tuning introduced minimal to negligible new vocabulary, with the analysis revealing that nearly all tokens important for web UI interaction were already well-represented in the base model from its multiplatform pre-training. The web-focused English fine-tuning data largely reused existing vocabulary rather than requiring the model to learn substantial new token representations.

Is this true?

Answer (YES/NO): NO